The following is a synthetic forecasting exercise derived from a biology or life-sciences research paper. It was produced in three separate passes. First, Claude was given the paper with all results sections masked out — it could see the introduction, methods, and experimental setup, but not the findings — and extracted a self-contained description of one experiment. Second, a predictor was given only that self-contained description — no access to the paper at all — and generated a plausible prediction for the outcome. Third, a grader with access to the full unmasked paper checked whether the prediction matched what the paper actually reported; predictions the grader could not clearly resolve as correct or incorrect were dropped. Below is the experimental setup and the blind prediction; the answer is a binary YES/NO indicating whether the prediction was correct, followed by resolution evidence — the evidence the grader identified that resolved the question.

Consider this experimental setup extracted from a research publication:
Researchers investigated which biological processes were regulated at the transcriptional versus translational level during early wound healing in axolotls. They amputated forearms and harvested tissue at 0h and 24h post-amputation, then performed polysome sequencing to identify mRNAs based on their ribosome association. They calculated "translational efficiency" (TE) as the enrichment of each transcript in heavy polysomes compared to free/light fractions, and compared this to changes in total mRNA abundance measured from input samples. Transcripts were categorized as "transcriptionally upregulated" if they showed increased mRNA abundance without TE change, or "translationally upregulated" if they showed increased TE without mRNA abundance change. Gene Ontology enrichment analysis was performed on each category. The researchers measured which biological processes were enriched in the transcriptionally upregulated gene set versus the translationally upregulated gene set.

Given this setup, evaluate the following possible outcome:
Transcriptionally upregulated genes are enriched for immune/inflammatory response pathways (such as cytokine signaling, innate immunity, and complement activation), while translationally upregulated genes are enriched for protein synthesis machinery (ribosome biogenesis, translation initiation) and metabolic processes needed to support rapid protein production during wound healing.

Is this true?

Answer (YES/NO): YES